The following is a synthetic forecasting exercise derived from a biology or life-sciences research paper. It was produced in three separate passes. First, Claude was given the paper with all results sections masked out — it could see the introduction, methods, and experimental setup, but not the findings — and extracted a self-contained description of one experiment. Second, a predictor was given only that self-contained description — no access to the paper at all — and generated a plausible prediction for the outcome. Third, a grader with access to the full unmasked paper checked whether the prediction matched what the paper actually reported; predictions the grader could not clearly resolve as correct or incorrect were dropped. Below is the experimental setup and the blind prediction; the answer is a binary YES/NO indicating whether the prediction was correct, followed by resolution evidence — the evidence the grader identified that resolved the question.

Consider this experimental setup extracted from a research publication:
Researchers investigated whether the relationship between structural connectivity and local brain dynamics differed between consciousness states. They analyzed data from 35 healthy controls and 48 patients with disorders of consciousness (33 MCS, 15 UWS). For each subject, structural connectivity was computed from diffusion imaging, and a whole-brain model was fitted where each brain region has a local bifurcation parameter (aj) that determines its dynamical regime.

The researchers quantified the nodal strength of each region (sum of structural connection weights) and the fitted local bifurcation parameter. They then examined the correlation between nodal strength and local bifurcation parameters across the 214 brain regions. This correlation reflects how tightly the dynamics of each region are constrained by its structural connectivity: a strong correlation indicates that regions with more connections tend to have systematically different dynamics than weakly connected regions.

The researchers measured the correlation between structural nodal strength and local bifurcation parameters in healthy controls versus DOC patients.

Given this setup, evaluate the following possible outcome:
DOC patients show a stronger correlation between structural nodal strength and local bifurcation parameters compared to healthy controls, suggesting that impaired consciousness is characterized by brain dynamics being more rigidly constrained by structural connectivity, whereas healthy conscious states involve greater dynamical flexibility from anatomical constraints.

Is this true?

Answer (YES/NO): YES